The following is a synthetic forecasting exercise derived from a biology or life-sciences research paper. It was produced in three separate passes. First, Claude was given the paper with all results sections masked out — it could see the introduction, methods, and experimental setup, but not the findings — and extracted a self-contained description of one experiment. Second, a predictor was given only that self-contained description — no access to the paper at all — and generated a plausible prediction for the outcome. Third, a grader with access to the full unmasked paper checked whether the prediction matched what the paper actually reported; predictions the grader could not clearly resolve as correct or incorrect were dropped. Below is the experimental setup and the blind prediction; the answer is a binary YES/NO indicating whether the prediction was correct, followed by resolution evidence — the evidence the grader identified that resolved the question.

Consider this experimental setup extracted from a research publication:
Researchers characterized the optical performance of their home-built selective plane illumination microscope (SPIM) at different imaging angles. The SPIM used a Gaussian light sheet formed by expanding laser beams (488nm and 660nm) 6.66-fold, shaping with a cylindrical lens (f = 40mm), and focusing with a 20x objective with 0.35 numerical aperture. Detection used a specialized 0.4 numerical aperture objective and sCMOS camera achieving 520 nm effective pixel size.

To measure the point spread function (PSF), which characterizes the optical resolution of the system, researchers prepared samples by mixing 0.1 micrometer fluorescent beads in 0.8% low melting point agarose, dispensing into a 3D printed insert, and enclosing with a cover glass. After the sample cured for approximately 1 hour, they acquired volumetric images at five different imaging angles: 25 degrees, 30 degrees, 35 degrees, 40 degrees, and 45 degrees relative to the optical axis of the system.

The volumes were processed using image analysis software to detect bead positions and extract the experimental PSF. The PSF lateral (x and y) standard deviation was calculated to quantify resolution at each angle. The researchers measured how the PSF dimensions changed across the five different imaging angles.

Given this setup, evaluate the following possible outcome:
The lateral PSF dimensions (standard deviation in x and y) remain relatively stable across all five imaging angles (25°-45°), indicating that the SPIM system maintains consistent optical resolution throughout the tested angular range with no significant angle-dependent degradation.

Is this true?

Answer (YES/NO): NO